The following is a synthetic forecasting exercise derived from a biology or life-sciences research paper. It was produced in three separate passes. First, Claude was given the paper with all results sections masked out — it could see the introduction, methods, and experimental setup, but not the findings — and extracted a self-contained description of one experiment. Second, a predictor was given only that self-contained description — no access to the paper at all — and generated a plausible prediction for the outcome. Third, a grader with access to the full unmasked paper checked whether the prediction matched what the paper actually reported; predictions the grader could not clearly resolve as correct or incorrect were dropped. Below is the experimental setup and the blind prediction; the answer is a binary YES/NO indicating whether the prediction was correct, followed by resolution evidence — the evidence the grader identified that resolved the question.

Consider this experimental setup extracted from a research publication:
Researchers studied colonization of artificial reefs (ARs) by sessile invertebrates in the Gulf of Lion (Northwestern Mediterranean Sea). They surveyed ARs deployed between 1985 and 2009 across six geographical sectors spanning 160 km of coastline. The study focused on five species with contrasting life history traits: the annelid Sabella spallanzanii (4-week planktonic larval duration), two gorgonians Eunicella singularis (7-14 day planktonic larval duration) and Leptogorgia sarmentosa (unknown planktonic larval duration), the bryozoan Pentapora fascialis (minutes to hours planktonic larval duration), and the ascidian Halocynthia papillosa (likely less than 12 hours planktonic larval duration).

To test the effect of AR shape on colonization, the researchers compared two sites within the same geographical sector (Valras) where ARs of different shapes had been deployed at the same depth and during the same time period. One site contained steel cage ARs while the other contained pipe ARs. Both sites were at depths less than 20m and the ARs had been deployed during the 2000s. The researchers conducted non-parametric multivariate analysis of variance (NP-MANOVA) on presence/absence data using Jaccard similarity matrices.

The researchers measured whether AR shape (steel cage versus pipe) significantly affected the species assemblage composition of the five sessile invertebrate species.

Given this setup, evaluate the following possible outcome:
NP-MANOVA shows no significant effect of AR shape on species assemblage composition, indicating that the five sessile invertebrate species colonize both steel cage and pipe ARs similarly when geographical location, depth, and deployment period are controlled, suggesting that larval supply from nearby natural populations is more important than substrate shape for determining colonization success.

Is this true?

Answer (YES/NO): YES